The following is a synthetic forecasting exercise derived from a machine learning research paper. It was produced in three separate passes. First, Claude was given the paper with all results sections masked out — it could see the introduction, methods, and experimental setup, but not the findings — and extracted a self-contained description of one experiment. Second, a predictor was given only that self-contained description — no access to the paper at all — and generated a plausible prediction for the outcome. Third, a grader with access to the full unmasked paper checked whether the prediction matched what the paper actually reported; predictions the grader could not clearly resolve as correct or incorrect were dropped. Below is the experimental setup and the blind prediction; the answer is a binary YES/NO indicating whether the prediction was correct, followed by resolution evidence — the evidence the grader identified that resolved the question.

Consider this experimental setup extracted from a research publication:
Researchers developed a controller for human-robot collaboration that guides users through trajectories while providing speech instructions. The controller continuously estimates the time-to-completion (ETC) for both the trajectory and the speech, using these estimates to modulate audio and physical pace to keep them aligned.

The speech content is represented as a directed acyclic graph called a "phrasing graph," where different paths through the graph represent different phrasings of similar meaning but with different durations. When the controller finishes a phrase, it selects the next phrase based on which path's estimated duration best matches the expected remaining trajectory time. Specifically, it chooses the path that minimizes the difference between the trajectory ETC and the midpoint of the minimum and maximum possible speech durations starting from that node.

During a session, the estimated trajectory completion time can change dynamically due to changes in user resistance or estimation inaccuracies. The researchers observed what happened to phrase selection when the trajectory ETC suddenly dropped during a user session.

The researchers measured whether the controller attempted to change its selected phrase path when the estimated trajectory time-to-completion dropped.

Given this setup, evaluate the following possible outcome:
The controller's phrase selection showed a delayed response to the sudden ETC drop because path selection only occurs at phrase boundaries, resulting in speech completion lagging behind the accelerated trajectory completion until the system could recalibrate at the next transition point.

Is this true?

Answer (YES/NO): NO